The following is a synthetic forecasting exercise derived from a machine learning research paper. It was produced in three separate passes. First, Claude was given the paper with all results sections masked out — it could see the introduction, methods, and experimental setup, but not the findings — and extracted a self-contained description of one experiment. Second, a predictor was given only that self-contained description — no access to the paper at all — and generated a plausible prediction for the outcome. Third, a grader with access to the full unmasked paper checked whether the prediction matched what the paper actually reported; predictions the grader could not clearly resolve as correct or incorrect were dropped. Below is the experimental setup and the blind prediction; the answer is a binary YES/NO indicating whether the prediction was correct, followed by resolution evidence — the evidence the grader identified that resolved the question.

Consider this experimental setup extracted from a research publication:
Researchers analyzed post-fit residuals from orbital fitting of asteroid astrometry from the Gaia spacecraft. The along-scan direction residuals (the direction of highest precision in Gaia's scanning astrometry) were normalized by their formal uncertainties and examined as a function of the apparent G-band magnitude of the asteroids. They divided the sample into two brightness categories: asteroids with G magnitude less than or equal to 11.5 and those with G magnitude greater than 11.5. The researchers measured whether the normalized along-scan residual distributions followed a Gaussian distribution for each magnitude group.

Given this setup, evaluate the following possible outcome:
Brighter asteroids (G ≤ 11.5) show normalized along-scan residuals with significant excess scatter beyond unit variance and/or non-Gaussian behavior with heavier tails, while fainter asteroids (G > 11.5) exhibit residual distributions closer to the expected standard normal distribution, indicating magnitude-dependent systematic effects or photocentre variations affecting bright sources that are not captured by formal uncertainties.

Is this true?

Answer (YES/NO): YES